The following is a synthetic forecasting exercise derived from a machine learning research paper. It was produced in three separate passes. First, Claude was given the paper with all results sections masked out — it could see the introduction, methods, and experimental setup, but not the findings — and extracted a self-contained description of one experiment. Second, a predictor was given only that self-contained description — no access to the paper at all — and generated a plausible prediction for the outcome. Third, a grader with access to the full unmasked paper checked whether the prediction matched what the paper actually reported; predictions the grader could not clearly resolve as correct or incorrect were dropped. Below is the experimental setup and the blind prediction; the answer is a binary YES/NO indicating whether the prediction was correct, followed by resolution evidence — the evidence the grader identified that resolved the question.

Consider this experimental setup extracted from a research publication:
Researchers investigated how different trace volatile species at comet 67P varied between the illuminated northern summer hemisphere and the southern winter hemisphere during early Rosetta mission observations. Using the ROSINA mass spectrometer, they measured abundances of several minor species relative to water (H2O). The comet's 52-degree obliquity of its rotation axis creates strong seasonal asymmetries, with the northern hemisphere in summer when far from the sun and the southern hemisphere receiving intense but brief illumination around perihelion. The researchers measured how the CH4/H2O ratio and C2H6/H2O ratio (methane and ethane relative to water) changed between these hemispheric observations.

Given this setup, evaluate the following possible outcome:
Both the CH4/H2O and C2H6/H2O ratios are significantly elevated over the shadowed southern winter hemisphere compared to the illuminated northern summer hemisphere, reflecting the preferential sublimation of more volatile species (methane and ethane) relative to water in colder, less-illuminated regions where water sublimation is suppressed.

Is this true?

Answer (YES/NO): NO